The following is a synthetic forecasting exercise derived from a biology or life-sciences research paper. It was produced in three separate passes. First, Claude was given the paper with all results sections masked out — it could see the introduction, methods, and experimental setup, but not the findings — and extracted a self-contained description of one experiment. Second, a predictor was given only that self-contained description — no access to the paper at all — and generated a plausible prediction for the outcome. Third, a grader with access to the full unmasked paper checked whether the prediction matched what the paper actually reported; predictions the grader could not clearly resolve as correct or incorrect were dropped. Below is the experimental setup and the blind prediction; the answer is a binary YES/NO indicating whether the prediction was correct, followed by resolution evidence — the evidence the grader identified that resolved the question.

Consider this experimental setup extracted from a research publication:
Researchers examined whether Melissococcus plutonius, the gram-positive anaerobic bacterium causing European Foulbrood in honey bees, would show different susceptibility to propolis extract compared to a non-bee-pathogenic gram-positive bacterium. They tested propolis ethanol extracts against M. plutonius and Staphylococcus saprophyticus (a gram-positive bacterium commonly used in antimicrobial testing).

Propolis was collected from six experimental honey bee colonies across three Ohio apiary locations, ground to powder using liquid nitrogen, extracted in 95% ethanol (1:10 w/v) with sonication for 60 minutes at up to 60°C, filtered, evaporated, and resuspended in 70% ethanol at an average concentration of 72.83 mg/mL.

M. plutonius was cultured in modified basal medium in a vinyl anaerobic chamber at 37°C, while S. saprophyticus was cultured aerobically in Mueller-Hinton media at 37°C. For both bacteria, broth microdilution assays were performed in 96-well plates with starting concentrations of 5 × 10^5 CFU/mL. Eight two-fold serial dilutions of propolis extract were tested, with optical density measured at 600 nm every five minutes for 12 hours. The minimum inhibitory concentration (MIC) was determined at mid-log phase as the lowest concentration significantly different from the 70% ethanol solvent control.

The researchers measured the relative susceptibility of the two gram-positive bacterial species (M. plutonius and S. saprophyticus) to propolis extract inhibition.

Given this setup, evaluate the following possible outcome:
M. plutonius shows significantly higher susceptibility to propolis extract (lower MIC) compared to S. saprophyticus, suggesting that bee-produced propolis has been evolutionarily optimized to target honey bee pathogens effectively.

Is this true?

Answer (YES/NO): YES